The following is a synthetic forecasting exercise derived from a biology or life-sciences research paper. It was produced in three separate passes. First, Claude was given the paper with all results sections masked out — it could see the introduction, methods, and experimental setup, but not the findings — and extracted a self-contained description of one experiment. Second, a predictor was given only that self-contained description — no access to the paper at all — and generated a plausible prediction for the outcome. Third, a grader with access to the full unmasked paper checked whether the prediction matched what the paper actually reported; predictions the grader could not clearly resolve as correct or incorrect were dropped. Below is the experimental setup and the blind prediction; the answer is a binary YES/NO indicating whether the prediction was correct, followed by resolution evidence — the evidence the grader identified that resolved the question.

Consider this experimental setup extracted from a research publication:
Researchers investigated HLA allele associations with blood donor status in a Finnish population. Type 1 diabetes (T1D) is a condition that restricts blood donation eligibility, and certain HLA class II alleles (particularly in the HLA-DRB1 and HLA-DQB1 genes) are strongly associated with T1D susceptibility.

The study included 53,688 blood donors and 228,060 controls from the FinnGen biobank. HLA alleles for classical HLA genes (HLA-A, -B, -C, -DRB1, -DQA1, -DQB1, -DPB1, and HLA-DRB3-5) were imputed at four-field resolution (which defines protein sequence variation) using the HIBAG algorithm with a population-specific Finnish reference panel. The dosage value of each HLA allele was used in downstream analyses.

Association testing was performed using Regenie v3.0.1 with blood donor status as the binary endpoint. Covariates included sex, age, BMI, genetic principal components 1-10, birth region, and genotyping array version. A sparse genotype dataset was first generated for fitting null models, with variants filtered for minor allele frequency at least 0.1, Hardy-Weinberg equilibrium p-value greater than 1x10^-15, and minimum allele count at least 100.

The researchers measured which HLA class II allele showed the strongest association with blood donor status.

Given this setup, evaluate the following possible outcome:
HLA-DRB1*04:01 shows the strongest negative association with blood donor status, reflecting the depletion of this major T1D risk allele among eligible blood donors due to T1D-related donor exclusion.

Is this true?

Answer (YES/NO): YES